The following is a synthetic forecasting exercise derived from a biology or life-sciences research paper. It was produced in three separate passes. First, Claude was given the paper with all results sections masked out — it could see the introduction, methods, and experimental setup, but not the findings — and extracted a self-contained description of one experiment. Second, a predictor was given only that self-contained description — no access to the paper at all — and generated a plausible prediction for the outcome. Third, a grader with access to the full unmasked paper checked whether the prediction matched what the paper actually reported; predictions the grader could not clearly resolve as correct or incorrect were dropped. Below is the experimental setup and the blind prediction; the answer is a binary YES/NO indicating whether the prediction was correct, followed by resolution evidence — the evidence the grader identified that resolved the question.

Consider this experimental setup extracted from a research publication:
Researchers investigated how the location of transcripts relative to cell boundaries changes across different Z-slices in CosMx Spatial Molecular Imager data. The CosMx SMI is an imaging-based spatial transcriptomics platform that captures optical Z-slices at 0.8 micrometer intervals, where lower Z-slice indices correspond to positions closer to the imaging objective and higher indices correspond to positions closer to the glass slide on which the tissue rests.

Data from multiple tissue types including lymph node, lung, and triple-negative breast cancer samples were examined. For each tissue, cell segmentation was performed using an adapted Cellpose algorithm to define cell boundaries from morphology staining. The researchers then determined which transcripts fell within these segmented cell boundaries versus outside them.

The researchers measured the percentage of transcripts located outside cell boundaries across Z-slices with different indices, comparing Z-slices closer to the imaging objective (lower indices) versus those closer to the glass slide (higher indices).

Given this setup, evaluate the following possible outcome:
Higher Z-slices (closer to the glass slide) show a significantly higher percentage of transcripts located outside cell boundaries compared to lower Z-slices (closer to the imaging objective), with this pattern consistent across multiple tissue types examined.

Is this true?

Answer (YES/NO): YES